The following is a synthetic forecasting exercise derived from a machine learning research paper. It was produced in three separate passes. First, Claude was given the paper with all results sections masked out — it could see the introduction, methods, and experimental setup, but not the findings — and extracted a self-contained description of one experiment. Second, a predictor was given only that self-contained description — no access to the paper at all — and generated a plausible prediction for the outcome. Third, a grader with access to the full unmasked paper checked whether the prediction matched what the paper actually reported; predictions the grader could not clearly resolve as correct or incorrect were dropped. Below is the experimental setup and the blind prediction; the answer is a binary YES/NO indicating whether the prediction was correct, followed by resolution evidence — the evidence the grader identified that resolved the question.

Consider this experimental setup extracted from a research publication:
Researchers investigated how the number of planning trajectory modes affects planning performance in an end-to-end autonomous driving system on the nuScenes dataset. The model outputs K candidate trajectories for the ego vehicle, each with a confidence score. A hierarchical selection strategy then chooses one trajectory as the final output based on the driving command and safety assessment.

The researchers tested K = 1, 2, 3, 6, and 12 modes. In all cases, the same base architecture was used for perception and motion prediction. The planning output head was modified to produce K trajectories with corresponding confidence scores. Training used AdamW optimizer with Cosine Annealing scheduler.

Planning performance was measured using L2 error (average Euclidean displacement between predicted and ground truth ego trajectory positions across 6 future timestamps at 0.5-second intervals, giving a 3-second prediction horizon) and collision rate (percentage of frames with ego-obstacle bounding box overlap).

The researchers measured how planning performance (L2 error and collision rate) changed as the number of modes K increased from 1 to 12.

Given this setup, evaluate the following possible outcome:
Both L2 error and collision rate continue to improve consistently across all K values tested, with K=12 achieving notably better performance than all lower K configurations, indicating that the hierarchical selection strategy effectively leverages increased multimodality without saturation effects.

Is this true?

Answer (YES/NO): NO